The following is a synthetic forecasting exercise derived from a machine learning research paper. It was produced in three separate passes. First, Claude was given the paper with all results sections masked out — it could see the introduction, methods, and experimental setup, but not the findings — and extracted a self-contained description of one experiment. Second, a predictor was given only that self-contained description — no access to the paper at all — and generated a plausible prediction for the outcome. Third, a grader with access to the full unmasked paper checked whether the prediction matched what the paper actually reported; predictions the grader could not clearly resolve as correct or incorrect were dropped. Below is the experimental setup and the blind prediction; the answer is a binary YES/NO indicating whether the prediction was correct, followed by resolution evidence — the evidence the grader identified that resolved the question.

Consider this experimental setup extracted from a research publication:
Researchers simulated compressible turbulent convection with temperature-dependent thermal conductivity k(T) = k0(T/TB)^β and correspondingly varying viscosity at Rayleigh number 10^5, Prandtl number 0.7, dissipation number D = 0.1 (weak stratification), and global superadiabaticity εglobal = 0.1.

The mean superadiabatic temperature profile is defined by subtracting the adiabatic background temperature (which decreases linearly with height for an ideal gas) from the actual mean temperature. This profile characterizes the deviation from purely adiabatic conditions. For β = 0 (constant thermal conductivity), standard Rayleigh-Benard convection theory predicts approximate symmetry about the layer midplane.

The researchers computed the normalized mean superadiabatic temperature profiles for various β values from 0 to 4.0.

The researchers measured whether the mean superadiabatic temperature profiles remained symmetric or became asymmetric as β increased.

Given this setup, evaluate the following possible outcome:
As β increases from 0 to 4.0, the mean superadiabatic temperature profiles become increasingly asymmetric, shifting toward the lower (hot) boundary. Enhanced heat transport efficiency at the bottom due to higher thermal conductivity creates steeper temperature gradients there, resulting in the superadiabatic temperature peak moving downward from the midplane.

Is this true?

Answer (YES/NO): YES